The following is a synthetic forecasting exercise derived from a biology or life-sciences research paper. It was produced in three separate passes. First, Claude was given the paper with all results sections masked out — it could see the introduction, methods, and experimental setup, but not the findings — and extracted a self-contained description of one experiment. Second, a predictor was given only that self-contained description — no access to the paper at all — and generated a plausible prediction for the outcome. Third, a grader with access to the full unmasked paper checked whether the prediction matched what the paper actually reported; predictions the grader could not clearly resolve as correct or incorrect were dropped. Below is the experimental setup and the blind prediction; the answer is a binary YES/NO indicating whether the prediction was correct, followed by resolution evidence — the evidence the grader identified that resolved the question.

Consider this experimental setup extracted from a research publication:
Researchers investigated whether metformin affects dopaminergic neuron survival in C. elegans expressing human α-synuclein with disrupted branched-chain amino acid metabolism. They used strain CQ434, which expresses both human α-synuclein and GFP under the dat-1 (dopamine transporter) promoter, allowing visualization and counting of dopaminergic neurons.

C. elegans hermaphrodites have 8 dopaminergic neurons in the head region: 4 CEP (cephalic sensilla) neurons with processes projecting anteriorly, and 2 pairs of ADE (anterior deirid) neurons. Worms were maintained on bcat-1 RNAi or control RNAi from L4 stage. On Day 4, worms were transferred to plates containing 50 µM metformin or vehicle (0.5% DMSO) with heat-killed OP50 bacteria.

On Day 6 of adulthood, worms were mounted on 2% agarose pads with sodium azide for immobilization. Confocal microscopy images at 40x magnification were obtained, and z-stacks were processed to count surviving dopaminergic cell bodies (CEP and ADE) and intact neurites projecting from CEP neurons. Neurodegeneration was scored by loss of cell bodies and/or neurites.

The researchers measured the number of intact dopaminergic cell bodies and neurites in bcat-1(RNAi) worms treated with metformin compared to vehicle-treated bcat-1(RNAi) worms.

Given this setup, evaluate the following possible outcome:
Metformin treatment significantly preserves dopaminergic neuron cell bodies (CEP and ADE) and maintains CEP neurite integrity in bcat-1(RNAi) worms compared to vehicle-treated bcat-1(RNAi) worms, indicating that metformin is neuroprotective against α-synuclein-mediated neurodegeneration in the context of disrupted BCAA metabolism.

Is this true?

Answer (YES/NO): YES